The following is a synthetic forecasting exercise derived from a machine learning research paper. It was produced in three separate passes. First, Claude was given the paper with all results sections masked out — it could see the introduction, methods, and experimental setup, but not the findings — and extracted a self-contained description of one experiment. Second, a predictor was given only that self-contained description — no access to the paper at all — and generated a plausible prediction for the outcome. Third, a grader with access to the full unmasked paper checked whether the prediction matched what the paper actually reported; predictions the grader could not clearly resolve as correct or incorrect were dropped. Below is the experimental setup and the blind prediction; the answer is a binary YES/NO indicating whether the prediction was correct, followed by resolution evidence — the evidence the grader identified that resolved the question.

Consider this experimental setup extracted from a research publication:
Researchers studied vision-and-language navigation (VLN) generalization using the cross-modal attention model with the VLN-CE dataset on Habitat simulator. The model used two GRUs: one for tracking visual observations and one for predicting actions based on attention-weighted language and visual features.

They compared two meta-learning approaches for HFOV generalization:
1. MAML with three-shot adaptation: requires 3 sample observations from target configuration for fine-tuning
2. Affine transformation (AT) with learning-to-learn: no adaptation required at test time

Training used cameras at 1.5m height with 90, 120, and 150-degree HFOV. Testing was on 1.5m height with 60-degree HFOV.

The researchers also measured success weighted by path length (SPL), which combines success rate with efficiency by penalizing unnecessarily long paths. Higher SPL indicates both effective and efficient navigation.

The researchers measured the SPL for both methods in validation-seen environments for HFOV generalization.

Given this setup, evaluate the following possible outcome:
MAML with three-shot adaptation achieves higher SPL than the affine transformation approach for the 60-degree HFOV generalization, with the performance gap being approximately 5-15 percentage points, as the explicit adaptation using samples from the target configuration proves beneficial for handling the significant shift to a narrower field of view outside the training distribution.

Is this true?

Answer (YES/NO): NO